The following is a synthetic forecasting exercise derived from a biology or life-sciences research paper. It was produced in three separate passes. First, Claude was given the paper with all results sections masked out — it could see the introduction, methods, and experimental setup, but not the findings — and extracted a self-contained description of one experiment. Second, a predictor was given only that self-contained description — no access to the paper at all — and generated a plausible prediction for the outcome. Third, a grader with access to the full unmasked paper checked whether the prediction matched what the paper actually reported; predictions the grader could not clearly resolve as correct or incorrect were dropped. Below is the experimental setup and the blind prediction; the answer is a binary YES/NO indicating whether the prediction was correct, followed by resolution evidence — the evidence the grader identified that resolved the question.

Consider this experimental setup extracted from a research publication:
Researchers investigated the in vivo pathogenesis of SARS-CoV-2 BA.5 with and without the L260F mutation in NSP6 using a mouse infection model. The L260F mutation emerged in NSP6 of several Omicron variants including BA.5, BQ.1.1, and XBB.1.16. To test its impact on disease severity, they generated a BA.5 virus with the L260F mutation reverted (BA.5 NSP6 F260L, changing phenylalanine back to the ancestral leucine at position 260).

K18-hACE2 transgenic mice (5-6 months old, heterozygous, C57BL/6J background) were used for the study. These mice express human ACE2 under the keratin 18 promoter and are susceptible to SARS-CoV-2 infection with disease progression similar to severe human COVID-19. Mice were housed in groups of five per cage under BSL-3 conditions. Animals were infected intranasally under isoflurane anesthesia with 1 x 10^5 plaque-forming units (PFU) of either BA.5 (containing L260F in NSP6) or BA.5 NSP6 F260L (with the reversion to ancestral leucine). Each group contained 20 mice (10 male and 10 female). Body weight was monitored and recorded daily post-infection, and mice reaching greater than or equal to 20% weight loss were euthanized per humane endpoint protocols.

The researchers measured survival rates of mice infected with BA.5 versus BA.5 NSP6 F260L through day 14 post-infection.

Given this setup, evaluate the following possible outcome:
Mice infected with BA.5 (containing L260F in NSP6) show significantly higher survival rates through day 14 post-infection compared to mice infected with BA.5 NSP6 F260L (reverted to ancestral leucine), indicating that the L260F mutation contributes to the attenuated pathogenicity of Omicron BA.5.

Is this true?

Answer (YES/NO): NO